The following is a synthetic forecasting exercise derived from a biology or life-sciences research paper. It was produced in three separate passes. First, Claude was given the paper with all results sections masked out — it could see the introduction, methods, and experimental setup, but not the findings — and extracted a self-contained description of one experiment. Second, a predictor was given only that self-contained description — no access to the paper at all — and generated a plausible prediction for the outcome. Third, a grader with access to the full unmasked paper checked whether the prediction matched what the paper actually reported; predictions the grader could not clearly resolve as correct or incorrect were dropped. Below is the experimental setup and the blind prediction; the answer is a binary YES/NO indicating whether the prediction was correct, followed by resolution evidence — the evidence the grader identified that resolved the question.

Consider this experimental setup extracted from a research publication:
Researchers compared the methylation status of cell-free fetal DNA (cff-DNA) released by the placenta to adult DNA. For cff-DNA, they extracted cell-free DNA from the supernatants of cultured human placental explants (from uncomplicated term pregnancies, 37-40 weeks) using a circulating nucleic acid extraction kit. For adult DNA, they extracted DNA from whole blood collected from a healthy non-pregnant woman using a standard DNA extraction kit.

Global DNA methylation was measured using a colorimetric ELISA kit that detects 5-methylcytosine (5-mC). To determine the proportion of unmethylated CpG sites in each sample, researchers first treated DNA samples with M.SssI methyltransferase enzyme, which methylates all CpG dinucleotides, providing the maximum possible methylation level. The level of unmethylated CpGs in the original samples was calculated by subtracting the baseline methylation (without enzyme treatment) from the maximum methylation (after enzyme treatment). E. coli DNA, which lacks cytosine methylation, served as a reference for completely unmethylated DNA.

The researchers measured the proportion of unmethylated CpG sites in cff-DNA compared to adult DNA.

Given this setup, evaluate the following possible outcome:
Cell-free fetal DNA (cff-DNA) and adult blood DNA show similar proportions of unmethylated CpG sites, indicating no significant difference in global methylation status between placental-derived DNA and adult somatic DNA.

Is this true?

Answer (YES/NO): YES